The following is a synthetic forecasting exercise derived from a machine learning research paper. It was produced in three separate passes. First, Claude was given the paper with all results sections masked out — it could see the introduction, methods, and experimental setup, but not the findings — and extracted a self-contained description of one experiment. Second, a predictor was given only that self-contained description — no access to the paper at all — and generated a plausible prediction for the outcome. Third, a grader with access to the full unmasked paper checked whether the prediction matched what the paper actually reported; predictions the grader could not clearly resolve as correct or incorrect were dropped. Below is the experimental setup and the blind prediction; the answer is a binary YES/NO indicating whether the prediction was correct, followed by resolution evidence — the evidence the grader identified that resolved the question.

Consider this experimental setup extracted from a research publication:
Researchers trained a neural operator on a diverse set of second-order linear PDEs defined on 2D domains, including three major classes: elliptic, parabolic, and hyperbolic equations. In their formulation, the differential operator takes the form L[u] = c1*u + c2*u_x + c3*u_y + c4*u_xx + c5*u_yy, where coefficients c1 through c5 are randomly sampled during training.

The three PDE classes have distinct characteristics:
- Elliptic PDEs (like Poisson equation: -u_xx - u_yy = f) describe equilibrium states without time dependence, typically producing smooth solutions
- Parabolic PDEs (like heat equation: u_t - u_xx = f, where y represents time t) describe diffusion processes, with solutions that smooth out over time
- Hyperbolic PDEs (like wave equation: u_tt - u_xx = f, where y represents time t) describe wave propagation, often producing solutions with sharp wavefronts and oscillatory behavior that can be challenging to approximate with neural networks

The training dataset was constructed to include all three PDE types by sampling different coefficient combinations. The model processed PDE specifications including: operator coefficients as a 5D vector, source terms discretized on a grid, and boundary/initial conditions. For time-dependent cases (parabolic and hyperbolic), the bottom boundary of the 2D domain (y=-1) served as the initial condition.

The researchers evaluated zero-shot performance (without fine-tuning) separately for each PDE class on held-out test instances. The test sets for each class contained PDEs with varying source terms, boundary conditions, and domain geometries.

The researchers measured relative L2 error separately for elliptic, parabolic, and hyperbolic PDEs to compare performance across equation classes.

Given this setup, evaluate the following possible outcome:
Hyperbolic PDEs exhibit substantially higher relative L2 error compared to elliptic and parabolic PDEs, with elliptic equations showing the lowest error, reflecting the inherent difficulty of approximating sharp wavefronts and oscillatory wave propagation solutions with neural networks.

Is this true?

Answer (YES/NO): NO